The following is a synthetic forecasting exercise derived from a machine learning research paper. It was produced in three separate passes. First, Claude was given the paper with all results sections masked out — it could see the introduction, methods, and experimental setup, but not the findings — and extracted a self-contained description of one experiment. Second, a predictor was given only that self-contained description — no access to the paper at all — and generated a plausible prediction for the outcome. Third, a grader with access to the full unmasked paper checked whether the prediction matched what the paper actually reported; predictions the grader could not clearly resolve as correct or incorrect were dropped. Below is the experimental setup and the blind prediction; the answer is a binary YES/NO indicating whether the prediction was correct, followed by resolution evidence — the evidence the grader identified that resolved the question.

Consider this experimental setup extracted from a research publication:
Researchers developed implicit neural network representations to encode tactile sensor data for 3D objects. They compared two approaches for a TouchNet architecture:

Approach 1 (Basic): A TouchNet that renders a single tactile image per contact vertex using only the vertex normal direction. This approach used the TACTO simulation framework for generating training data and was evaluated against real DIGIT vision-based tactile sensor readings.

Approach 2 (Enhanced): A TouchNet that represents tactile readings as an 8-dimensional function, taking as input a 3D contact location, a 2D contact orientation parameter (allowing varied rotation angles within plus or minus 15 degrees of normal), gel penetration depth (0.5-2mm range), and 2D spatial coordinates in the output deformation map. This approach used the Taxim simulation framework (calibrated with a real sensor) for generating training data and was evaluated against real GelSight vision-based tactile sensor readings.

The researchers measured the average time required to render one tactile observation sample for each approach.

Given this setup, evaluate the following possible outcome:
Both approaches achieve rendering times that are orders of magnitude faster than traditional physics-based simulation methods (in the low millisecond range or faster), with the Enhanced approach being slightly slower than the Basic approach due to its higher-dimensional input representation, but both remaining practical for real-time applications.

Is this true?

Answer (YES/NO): NO